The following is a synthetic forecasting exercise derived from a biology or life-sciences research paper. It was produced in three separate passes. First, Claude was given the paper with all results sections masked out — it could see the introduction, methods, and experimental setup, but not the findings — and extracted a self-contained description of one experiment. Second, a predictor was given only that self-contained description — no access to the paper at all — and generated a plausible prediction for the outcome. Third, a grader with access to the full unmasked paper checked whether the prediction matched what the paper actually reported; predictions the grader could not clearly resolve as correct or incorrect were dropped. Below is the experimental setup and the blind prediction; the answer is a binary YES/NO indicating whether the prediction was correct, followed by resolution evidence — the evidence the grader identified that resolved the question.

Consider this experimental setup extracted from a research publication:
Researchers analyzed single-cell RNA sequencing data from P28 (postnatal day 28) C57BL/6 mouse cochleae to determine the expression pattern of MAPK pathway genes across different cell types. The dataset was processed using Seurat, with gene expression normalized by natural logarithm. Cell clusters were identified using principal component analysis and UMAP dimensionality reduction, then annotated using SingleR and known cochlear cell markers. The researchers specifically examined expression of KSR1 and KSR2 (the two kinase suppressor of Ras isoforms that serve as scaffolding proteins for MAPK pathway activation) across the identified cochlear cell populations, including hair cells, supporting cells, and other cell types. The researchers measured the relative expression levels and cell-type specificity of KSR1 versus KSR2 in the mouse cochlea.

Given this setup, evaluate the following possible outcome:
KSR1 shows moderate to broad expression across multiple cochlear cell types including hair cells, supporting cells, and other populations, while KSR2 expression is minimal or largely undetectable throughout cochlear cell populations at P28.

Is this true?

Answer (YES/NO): YES